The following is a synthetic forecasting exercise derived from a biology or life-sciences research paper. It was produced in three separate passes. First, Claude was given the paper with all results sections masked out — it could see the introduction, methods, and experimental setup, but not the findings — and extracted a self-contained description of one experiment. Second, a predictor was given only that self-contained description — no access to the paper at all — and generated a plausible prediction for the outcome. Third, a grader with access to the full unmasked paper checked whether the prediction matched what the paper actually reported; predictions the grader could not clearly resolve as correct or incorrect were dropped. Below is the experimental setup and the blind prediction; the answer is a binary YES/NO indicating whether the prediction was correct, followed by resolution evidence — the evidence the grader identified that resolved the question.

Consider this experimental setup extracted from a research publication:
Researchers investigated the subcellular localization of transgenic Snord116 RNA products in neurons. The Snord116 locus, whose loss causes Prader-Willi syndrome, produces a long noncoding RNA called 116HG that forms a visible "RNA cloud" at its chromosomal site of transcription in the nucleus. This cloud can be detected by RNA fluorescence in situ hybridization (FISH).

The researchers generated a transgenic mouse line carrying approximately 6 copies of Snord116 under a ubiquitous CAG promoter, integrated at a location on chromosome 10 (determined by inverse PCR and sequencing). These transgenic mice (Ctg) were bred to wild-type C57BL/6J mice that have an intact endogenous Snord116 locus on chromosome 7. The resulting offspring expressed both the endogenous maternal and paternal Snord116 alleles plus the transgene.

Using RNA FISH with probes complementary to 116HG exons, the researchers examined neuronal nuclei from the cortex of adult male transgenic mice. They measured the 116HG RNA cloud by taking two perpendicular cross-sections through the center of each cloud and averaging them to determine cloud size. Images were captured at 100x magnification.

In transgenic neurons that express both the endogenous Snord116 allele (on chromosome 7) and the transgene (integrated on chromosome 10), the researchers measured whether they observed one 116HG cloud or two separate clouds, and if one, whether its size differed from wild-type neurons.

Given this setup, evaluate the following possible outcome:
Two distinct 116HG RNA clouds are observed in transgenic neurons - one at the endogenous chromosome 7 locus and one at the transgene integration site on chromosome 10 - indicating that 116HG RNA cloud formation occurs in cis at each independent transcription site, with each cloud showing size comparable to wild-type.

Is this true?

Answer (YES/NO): NO